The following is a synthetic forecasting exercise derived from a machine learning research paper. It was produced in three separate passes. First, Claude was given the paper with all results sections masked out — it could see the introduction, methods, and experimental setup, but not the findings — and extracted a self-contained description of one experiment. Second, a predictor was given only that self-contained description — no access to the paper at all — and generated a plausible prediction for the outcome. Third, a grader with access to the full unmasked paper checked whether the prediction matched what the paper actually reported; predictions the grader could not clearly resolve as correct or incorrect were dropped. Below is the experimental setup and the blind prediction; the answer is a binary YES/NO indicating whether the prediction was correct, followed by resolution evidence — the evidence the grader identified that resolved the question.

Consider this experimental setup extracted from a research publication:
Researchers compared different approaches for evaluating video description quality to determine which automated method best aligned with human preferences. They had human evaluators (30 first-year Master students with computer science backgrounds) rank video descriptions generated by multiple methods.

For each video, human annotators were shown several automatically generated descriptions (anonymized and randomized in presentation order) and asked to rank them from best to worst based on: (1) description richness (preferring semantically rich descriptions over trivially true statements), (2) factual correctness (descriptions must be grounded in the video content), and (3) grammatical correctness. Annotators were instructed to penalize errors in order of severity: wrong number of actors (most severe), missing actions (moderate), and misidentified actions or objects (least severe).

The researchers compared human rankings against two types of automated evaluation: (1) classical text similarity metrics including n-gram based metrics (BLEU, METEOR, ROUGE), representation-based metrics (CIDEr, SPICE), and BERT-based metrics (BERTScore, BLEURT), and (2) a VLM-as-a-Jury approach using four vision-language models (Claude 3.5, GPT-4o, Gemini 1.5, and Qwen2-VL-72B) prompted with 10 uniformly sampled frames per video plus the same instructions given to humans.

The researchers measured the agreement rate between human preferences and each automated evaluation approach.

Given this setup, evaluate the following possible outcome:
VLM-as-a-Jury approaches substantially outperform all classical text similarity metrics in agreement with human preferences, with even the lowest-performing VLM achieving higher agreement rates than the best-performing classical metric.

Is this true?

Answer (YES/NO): YES